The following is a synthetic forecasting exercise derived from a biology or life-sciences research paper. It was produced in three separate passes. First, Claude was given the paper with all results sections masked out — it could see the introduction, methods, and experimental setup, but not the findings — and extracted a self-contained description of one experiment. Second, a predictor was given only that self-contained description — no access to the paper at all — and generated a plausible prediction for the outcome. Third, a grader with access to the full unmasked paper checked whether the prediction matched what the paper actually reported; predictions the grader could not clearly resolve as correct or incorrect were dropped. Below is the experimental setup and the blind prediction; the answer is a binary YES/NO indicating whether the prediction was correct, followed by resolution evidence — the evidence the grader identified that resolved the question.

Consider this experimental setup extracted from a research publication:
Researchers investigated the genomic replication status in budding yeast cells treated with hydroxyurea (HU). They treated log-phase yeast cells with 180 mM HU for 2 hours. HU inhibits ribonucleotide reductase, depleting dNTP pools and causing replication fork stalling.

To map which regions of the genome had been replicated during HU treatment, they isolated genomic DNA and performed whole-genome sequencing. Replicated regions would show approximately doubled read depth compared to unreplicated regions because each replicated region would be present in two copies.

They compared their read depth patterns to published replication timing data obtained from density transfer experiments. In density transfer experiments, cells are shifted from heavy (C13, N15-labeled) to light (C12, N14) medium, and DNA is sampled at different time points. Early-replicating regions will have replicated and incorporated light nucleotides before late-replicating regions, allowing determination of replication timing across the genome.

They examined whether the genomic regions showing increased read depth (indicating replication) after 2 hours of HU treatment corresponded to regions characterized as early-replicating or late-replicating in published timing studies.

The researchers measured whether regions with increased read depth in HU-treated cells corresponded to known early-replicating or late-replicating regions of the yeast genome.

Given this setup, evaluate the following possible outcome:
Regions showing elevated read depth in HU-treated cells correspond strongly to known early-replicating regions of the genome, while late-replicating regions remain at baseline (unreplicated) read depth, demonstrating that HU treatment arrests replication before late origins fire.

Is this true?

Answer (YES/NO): YES